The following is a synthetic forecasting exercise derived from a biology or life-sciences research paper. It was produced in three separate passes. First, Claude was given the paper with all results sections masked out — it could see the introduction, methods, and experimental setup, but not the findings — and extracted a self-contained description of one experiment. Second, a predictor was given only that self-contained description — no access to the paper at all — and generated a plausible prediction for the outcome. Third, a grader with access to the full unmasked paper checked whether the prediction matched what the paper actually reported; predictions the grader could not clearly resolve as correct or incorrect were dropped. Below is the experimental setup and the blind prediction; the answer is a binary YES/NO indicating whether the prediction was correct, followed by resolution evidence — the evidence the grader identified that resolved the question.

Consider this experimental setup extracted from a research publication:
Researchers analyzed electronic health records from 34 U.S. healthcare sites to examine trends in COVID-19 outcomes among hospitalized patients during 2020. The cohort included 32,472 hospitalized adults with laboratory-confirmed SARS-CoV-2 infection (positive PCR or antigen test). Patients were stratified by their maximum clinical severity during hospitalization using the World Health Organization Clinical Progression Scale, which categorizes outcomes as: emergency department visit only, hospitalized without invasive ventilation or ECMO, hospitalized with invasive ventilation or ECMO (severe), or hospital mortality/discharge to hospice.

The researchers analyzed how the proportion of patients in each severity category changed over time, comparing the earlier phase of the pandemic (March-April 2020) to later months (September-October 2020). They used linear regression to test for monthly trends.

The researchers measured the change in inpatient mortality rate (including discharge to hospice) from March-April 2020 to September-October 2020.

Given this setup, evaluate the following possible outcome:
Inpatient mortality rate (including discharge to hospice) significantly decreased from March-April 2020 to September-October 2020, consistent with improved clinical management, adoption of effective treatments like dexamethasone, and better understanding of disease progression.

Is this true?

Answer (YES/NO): YES